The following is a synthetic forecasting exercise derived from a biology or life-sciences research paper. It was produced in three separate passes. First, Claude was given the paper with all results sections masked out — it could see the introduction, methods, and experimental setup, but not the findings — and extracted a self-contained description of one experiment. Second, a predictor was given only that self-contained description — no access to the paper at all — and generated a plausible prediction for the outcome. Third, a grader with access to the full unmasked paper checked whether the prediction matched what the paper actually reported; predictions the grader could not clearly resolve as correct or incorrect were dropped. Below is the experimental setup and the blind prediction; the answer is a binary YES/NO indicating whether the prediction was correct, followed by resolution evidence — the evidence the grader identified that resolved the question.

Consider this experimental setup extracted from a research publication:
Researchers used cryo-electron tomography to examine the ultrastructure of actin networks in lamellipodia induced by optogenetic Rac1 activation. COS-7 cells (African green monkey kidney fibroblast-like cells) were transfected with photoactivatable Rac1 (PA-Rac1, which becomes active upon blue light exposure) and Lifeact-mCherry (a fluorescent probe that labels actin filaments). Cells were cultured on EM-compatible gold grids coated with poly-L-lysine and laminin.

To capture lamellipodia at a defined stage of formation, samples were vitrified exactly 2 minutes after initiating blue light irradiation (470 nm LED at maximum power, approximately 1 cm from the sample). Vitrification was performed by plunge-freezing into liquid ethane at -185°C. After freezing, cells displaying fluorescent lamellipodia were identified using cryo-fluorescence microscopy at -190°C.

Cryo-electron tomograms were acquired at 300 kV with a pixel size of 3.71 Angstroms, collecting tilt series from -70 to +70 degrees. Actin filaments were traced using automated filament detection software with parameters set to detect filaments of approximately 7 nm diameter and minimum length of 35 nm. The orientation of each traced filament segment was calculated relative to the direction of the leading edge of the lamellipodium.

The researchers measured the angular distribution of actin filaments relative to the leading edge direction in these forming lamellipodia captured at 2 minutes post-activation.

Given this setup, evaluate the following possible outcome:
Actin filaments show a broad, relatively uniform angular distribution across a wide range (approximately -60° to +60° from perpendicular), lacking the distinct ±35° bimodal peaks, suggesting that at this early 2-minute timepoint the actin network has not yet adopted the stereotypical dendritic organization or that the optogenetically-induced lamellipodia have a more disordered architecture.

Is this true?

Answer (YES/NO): NO